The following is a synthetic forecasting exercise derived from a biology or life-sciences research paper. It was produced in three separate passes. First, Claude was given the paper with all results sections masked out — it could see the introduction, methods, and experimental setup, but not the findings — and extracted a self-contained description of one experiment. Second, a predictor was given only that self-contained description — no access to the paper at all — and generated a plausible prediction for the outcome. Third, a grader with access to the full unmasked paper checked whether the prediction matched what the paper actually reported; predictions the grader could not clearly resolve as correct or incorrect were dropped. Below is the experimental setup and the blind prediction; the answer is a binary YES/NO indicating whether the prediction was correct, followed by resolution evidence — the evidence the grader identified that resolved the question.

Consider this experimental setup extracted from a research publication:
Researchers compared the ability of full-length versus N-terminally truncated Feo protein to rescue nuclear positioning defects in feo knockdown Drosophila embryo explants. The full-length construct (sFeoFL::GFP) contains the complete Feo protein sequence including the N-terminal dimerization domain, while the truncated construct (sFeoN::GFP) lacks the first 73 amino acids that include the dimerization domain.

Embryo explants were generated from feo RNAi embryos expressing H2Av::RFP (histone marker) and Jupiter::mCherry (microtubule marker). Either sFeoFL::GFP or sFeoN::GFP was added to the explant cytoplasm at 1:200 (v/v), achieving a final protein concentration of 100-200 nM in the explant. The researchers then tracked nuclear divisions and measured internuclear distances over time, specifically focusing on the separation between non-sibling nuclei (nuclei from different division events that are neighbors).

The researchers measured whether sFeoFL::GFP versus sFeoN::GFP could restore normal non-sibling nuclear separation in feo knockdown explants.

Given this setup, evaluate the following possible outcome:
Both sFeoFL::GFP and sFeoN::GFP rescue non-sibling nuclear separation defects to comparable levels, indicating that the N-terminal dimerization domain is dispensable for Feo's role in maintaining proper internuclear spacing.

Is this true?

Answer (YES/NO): NO